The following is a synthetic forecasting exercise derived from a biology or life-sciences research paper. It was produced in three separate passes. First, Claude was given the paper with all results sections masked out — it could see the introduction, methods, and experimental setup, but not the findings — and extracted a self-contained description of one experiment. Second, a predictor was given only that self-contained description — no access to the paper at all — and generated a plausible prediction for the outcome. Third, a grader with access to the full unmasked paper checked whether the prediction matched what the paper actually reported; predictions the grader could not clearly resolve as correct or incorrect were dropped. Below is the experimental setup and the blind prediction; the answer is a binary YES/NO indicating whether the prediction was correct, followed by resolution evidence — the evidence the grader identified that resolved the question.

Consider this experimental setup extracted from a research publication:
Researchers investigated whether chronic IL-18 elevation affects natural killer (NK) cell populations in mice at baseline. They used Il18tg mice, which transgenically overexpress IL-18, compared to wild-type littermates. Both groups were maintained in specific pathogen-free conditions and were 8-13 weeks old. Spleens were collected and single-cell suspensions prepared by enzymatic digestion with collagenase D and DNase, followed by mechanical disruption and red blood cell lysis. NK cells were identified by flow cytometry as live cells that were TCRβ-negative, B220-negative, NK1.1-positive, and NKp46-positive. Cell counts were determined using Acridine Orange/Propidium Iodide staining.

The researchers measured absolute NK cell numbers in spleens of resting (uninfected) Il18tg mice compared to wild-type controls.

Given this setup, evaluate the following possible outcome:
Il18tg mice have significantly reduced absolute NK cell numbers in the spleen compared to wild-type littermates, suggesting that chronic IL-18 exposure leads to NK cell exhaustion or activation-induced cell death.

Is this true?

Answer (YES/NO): YES